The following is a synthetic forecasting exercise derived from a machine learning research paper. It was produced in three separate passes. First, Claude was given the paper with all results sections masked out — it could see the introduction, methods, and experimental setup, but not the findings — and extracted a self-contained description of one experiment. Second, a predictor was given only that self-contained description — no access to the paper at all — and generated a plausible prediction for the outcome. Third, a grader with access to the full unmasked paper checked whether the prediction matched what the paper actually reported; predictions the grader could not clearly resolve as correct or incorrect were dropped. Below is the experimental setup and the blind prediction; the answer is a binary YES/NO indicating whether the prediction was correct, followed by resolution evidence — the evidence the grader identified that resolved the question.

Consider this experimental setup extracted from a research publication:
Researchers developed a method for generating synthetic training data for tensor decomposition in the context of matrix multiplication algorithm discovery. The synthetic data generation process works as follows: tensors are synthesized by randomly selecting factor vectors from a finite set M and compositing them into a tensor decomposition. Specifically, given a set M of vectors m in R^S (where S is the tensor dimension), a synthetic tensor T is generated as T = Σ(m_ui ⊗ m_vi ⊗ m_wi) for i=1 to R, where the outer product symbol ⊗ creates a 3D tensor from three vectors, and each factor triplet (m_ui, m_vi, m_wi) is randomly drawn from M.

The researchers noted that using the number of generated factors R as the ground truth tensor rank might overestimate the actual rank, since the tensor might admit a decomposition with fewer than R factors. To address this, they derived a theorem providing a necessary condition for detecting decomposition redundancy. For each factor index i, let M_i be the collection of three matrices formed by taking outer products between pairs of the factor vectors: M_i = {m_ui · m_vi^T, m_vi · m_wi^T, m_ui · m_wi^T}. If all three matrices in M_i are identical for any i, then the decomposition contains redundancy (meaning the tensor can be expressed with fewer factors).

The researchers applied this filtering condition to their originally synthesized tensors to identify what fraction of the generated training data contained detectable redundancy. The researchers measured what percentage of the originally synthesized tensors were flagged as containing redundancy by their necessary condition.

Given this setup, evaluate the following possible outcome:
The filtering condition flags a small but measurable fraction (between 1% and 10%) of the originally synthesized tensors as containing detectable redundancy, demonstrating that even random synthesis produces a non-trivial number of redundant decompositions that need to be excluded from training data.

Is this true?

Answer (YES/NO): NO